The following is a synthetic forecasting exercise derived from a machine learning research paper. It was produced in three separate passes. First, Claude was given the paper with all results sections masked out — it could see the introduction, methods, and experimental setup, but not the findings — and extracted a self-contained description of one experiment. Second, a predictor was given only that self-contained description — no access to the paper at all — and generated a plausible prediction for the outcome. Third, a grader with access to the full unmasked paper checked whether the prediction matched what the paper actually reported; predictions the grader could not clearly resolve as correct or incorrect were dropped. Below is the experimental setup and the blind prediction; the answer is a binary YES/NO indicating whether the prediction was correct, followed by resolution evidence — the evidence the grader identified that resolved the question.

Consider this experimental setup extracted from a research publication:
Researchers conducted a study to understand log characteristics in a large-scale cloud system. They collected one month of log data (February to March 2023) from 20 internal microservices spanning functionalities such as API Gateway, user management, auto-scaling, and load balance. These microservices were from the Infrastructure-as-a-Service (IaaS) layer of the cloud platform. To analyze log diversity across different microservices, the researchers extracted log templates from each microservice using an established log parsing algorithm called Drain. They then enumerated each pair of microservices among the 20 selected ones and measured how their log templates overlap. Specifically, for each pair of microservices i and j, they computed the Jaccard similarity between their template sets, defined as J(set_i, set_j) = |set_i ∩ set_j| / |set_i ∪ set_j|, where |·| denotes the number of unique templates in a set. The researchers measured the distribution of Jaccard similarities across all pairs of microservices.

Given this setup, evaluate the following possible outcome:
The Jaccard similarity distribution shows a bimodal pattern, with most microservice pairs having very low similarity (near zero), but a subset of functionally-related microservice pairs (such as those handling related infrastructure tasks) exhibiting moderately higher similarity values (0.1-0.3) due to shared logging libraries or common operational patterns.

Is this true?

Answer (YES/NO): NO